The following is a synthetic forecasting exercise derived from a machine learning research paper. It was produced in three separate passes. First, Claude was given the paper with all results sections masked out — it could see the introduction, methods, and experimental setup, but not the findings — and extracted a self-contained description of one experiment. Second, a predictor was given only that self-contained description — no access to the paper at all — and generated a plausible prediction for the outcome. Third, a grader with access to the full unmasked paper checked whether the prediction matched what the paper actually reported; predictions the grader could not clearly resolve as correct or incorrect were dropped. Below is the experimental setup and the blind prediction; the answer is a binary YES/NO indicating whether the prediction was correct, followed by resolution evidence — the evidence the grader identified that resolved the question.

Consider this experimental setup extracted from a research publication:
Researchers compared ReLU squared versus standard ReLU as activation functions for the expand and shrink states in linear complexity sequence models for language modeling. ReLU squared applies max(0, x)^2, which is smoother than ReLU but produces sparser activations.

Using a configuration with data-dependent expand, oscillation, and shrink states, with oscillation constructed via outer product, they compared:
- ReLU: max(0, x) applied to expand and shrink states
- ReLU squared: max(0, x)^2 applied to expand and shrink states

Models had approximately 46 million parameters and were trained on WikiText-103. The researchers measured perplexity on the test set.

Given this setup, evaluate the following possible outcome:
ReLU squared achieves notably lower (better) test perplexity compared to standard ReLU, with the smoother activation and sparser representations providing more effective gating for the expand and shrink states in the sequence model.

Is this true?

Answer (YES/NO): NO